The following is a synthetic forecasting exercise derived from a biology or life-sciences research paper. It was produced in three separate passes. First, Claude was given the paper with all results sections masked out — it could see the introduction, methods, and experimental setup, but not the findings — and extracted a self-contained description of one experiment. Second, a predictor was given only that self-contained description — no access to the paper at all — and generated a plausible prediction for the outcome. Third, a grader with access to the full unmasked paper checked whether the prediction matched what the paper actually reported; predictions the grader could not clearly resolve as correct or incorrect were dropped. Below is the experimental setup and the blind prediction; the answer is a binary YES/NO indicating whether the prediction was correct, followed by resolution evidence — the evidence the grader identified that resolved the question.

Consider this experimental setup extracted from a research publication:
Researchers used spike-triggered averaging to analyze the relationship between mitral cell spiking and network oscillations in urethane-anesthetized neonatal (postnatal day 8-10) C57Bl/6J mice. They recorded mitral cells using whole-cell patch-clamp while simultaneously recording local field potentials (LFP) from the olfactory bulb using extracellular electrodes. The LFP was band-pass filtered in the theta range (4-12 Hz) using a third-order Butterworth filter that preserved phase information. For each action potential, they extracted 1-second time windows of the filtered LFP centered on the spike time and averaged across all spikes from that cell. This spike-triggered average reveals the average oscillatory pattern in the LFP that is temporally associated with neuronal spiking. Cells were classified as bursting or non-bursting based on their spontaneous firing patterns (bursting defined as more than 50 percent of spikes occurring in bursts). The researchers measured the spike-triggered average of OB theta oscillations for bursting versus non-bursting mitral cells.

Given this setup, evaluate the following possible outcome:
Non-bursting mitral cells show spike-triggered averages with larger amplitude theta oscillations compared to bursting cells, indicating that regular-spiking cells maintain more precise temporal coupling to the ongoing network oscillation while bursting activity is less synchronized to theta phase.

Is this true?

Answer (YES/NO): NO